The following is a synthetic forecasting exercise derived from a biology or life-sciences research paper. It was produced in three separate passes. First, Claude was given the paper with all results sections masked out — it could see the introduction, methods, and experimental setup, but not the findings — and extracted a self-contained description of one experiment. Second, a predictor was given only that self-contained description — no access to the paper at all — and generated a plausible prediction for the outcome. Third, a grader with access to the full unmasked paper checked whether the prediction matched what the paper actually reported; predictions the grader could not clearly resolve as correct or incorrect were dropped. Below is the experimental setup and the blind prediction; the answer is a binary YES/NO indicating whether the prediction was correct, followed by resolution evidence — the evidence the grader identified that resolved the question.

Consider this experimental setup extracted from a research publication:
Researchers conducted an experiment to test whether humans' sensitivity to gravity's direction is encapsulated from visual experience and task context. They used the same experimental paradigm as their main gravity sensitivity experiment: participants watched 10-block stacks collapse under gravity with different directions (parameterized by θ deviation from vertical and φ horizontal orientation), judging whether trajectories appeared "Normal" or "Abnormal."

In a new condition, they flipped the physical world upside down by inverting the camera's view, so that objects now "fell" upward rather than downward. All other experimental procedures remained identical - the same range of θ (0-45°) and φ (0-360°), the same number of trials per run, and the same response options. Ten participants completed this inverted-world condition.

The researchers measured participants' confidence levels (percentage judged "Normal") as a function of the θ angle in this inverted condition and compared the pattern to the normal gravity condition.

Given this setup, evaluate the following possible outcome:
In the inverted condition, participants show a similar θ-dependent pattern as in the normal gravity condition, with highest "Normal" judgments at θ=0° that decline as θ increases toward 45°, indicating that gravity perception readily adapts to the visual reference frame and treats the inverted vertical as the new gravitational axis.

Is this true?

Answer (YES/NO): NO